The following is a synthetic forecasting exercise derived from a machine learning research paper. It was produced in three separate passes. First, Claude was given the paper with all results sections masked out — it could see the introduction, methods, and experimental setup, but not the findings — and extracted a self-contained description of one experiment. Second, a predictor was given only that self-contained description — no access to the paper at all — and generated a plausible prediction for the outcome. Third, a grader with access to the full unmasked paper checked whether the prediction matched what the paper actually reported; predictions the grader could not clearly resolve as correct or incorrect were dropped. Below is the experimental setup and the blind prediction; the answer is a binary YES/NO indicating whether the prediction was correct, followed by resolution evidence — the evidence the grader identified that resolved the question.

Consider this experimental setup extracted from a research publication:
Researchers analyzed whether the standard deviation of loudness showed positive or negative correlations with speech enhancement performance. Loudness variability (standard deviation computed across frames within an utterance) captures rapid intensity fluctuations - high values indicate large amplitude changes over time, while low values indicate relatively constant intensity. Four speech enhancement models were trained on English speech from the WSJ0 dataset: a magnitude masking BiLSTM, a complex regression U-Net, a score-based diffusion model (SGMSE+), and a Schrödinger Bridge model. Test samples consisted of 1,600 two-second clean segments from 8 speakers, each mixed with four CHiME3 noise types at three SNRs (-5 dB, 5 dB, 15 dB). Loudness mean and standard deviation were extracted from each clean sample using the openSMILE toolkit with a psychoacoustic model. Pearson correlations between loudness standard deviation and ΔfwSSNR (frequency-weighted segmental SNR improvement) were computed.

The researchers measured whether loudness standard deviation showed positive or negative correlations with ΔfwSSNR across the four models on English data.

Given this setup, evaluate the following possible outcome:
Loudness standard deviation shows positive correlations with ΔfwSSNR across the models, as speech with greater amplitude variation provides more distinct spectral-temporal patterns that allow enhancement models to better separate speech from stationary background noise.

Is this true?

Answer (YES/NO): NO